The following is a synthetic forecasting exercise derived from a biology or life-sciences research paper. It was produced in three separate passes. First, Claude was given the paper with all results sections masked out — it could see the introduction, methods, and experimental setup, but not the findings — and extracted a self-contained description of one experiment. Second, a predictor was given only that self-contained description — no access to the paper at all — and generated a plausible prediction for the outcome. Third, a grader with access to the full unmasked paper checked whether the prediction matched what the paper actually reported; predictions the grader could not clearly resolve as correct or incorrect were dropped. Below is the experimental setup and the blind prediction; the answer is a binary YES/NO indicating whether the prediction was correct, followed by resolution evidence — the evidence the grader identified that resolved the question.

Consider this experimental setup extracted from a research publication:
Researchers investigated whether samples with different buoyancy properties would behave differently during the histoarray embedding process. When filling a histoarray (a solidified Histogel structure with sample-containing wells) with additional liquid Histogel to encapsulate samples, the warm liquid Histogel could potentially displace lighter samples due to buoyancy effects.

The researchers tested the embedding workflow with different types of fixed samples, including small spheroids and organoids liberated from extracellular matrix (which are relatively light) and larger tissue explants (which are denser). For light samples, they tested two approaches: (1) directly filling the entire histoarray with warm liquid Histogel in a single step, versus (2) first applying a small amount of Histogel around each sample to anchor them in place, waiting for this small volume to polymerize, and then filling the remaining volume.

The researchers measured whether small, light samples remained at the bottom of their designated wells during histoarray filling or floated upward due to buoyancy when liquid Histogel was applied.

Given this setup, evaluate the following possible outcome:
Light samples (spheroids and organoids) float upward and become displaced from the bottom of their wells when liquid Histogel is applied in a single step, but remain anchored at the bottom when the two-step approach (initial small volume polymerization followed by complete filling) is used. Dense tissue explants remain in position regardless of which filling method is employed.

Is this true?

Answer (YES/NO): YES